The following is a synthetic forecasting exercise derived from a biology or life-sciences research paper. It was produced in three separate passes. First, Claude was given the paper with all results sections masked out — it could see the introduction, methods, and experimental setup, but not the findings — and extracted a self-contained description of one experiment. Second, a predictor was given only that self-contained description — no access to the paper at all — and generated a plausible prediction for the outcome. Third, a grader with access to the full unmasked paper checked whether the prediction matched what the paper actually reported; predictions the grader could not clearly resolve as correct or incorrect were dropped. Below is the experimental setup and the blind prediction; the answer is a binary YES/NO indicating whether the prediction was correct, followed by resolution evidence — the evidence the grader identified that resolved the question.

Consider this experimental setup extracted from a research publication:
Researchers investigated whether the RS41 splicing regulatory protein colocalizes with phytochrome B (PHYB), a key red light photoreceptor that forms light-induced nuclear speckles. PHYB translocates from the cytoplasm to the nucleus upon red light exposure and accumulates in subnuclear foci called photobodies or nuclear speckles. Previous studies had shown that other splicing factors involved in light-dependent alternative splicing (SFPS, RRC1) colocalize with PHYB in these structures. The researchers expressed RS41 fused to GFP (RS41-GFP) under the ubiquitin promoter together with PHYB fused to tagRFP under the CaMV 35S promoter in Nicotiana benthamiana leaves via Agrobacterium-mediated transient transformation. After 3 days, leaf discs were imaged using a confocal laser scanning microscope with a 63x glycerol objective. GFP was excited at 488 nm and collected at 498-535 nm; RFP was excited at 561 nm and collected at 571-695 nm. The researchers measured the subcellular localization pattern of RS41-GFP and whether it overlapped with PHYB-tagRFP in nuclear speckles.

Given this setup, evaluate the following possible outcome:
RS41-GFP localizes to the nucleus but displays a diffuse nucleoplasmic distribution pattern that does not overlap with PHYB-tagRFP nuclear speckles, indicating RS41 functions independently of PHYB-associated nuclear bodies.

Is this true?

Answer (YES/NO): NO